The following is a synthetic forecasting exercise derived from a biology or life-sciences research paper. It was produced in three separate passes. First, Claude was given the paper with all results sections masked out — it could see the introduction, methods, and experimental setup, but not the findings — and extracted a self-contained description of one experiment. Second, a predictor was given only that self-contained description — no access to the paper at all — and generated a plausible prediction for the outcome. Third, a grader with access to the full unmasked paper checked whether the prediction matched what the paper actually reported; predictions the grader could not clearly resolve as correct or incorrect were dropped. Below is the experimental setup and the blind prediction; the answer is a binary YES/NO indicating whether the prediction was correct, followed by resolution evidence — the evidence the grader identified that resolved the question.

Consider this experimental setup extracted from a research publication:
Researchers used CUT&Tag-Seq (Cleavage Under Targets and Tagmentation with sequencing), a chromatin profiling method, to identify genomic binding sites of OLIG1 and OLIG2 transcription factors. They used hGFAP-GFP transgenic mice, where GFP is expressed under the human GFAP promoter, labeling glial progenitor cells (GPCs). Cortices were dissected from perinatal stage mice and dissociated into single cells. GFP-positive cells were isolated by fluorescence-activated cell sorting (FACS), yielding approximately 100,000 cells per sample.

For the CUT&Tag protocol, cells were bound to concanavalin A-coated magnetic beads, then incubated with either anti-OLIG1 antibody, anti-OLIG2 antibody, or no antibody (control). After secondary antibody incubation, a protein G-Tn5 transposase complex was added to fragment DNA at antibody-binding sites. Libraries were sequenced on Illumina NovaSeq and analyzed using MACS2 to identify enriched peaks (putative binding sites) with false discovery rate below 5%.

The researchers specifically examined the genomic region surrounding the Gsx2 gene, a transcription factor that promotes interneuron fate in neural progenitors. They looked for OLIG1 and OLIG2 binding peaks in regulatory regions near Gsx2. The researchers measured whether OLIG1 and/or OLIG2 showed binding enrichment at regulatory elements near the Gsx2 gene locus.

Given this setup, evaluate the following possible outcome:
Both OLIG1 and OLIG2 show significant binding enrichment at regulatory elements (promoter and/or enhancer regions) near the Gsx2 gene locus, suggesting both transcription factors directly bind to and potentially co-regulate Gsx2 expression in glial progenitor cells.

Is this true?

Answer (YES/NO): YES